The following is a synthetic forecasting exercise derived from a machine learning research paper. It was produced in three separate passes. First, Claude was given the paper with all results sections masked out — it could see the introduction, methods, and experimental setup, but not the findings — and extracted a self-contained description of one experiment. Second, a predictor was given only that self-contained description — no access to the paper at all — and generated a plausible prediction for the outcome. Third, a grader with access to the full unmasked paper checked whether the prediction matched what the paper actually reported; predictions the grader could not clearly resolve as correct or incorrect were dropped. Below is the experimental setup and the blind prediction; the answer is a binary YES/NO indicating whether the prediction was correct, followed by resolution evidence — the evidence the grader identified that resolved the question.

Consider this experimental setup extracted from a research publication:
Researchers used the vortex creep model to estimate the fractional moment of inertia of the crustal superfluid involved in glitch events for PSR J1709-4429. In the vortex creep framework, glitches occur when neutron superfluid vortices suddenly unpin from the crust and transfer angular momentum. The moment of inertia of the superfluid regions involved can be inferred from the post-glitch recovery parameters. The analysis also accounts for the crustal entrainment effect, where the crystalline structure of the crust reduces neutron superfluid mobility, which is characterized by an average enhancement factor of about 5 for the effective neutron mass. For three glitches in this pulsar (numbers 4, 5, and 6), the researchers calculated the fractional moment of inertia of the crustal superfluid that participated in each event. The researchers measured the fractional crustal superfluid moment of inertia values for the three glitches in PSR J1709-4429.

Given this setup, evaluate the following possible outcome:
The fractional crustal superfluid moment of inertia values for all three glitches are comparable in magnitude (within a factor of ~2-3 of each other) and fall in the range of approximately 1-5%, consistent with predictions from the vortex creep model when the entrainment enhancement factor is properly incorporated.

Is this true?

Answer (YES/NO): YES